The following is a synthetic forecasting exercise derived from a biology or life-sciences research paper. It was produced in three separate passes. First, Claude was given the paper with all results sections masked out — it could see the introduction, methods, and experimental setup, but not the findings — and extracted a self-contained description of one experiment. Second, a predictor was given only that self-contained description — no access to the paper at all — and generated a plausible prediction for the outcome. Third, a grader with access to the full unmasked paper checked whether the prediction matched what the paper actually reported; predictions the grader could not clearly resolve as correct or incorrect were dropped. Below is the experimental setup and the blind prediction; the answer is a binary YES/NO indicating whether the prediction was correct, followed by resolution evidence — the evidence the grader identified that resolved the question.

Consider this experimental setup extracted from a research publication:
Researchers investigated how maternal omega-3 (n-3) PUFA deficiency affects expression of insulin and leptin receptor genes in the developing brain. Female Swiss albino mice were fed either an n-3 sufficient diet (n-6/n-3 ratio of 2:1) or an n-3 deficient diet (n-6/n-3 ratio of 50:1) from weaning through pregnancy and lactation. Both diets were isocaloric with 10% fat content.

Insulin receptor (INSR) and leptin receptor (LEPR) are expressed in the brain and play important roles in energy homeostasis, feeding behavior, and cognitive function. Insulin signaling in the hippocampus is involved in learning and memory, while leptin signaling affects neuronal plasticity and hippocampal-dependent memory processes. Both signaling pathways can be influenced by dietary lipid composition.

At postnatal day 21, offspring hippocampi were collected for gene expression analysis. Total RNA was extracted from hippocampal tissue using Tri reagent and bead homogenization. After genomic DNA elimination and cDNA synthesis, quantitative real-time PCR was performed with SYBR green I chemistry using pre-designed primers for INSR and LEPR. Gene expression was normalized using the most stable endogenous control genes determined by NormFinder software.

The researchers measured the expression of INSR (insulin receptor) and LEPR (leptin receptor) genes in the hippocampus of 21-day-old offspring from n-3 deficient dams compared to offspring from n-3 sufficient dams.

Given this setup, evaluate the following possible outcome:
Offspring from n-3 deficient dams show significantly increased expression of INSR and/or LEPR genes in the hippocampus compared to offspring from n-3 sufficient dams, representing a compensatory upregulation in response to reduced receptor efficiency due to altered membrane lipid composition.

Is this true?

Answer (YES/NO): YES